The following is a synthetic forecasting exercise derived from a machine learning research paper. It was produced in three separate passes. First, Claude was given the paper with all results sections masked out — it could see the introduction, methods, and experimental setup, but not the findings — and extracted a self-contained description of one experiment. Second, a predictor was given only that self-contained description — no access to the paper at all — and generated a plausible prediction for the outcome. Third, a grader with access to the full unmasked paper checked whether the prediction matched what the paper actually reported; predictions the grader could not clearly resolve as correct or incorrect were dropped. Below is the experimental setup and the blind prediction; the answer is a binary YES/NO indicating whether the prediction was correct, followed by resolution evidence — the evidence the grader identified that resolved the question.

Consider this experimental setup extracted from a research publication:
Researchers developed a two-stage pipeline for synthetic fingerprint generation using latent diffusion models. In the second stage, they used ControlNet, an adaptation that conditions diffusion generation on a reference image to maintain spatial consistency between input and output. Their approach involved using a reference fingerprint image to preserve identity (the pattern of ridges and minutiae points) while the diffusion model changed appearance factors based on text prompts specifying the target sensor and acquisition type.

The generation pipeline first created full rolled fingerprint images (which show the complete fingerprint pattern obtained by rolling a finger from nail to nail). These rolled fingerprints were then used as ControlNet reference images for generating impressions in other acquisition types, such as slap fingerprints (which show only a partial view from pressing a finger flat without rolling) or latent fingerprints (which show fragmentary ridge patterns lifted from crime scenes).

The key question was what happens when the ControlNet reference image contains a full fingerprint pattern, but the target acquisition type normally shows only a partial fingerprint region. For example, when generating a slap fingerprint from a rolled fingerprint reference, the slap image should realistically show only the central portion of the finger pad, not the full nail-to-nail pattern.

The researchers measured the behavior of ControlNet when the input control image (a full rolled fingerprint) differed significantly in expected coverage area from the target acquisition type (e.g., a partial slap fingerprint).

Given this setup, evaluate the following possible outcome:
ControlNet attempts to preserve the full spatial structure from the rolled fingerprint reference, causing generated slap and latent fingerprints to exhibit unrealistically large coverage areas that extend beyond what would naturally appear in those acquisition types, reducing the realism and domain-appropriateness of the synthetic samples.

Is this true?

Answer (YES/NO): YES